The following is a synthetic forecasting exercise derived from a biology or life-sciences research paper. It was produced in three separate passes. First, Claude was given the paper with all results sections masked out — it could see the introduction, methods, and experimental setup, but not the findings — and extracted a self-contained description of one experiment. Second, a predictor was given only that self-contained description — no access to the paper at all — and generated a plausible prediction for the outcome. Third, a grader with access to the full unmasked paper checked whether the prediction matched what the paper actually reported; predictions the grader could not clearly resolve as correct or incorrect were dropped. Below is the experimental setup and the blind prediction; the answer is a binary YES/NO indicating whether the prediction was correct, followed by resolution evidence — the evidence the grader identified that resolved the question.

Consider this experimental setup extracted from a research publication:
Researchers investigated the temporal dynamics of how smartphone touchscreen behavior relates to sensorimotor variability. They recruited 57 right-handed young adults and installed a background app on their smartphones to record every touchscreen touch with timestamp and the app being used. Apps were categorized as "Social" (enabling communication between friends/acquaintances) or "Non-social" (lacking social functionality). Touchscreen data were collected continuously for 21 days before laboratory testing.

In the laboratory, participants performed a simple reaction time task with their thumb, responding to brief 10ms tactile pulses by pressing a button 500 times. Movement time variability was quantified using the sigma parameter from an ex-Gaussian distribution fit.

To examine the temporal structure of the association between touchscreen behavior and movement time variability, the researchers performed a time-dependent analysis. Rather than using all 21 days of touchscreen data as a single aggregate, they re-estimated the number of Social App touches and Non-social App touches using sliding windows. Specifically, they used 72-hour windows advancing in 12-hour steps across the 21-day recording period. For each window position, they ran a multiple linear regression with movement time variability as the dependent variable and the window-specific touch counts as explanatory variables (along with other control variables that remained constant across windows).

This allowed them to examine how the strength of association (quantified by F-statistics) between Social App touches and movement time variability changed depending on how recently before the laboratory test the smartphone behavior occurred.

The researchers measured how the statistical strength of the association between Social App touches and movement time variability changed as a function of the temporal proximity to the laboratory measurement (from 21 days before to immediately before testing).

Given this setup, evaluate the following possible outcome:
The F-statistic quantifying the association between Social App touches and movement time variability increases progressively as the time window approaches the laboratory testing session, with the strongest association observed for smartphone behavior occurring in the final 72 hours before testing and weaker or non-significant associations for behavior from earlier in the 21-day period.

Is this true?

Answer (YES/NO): NO